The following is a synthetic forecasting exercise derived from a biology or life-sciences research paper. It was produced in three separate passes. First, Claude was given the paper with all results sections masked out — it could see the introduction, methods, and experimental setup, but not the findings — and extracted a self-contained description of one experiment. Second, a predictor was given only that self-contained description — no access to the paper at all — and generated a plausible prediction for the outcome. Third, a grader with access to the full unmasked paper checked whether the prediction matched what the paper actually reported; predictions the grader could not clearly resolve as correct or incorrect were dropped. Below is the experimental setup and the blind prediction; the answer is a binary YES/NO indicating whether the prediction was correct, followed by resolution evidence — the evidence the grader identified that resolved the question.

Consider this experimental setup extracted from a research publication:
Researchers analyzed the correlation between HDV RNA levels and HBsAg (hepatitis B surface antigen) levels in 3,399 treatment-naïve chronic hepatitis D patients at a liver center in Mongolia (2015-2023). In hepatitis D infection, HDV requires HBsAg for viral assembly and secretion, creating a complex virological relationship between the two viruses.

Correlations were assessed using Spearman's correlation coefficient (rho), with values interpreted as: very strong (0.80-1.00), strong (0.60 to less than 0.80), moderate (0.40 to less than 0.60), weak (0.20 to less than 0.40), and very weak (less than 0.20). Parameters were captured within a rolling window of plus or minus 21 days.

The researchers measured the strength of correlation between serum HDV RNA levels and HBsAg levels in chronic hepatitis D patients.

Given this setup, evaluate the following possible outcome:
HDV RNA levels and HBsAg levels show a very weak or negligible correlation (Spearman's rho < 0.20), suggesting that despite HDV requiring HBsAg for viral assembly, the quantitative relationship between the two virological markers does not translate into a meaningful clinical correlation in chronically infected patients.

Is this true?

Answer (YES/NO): NO